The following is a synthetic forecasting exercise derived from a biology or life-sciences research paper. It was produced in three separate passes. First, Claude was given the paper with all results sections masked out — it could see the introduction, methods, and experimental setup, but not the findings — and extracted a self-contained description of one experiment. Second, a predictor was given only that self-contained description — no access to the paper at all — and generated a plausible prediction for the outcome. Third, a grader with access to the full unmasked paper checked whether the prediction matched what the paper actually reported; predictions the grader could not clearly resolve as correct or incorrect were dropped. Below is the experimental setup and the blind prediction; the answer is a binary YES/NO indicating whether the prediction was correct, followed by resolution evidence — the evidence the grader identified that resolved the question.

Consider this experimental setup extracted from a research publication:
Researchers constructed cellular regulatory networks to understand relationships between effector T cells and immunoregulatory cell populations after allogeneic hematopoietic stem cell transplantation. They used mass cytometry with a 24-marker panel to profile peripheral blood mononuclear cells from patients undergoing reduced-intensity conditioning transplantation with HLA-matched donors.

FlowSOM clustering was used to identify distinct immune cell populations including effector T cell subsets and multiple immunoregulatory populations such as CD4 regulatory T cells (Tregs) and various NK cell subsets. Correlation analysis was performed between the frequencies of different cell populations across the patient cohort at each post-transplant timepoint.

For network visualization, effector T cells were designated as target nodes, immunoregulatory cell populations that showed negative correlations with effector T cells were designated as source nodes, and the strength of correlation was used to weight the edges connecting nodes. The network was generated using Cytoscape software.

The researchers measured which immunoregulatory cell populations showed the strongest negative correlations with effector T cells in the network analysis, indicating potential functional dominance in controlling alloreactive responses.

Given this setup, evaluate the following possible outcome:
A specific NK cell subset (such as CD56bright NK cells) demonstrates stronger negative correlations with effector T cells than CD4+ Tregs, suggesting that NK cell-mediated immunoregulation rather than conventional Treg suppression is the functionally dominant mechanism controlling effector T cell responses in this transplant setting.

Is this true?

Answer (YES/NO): YES